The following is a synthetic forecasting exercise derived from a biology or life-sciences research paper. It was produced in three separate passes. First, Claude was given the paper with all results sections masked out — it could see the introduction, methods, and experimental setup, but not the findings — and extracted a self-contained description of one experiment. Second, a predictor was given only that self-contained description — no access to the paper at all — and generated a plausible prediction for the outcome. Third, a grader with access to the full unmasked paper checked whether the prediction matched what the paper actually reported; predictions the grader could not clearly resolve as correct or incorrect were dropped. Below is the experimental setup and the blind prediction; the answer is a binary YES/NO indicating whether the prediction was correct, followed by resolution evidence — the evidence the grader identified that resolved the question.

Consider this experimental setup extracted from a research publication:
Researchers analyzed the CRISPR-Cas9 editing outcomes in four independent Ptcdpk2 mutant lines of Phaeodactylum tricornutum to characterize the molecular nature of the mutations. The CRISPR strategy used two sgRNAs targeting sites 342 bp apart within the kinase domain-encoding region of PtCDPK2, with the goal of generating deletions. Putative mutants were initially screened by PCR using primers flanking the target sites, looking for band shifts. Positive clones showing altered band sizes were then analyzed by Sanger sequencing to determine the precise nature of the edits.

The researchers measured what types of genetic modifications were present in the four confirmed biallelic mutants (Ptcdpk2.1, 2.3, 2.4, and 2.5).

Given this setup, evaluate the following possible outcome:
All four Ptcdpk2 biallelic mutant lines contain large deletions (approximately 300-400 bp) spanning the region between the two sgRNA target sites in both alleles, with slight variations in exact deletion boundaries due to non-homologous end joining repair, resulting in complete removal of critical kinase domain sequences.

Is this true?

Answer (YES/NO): NO